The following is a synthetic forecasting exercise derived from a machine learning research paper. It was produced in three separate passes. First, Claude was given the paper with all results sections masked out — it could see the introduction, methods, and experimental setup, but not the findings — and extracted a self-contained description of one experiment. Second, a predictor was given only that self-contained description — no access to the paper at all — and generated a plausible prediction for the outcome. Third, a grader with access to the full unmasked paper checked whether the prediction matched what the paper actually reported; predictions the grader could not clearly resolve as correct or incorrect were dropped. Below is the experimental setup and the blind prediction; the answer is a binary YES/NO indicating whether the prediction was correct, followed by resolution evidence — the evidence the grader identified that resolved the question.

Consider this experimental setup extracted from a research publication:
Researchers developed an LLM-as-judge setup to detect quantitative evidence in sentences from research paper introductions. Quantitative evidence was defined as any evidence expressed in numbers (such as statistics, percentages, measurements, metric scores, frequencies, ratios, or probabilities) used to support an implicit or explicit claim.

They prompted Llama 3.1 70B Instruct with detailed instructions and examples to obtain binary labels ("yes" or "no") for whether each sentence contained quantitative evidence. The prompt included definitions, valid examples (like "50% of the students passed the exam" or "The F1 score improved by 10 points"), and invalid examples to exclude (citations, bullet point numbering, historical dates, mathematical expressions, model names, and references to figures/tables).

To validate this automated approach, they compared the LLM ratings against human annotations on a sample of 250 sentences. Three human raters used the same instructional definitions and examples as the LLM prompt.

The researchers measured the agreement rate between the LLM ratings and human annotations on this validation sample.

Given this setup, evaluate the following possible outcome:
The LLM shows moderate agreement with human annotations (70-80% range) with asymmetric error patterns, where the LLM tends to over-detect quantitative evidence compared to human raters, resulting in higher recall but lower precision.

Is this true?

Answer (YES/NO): NO